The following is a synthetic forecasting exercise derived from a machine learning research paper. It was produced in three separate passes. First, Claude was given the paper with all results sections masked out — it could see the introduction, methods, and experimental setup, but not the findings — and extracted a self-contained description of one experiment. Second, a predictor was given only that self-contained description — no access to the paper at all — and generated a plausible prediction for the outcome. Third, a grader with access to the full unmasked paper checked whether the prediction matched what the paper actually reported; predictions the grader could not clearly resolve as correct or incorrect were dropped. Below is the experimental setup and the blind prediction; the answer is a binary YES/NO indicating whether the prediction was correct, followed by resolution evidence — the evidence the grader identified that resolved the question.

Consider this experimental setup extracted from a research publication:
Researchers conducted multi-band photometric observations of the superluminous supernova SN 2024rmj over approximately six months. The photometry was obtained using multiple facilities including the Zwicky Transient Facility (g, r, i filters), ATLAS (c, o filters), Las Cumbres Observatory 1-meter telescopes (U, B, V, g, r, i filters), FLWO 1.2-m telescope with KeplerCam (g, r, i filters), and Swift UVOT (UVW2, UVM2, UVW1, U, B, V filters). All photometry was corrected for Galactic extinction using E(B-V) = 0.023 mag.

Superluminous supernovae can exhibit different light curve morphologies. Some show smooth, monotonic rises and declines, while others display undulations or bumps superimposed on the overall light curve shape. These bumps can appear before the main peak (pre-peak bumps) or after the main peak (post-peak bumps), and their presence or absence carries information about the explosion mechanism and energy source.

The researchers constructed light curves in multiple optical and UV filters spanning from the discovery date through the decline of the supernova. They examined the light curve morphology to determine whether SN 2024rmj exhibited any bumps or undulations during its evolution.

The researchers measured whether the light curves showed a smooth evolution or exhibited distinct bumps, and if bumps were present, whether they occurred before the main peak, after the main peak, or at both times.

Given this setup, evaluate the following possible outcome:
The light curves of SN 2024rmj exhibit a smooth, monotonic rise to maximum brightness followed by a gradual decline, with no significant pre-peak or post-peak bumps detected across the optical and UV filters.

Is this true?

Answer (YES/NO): NO